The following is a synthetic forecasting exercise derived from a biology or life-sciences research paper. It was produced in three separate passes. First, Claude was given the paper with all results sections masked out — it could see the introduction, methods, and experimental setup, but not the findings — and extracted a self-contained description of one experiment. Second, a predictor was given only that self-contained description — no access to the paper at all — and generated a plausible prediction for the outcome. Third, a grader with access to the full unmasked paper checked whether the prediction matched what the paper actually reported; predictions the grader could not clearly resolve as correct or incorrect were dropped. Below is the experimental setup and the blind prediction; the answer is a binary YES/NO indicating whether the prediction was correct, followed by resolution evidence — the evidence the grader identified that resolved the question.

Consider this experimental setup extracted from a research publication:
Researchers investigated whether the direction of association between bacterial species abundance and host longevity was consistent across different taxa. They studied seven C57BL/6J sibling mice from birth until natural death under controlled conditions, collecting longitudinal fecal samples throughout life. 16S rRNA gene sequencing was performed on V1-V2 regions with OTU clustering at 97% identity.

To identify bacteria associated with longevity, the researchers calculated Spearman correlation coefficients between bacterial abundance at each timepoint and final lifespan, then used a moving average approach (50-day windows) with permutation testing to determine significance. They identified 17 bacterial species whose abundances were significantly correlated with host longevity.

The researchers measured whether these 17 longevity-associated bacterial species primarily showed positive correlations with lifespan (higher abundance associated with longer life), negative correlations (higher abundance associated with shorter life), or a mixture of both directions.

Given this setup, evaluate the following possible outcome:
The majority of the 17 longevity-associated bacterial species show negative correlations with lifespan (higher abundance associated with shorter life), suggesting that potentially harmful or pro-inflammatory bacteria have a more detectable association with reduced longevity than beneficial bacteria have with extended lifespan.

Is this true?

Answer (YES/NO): NO